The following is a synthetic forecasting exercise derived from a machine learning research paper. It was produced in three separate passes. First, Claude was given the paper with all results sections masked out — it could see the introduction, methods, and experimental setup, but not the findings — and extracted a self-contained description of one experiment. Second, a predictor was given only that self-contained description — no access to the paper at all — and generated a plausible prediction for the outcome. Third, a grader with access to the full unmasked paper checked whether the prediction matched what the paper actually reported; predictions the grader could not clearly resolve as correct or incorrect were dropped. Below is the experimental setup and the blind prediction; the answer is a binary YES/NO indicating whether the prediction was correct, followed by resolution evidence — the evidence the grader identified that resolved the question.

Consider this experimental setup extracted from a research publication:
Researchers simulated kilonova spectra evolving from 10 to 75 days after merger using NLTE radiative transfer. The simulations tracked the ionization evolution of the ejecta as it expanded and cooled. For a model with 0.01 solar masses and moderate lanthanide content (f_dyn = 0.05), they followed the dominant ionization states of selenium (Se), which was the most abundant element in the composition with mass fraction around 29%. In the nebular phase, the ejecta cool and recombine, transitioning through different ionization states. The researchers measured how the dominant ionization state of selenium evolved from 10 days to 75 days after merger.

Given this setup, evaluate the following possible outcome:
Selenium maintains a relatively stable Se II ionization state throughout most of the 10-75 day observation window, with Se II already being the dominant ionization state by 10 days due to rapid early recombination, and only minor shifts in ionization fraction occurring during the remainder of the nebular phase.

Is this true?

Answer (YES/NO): NO